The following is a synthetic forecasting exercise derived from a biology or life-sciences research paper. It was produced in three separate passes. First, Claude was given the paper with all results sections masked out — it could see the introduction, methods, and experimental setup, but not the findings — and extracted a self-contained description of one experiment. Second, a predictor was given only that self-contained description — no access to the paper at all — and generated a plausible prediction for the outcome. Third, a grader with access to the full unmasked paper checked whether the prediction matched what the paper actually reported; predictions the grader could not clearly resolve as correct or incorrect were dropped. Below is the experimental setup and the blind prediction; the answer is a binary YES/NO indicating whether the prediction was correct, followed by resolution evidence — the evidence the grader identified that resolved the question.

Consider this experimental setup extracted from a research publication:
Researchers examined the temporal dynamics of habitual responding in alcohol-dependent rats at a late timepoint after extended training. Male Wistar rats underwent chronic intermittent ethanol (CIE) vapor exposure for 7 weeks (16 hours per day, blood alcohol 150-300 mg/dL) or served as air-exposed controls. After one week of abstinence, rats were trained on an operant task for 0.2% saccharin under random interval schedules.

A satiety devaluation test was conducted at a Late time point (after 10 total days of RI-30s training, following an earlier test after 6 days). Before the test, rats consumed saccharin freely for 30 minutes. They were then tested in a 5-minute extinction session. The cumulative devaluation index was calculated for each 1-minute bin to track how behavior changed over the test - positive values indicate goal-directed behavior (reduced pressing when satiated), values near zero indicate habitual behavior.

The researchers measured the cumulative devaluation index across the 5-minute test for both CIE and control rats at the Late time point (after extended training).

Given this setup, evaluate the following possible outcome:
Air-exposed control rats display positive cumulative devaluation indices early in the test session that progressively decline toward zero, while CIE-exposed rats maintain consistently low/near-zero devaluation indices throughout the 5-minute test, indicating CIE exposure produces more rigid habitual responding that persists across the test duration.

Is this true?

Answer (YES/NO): NO